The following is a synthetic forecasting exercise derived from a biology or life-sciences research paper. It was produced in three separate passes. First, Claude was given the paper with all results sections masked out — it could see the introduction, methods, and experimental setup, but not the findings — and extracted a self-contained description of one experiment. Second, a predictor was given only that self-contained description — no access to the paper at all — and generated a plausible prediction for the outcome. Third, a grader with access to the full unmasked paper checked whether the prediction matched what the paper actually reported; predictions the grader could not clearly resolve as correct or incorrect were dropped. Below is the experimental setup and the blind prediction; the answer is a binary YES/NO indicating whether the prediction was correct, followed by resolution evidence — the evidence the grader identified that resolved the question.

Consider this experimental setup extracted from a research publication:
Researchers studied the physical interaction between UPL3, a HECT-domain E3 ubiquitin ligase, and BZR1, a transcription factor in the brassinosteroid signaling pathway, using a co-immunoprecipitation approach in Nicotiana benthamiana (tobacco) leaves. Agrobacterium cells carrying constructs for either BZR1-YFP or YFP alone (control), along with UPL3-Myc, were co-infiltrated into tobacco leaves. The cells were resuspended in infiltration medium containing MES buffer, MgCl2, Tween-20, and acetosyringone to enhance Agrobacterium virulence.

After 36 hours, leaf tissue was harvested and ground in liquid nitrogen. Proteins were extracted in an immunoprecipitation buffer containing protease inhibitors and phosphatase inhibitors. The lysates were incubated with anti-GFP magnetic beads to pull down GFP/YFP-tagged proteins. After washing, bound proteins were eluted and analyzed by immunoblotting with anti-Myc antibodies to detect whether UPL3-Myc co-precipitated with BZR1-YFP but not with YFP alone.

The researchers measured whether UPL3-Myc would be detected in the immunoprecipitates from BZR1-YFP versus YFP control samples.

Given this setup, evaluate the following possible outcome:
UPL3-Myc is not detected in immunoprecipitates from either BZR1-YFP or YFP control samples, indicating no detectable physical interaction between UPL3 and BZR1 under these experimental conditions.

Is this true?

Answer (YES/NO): NO